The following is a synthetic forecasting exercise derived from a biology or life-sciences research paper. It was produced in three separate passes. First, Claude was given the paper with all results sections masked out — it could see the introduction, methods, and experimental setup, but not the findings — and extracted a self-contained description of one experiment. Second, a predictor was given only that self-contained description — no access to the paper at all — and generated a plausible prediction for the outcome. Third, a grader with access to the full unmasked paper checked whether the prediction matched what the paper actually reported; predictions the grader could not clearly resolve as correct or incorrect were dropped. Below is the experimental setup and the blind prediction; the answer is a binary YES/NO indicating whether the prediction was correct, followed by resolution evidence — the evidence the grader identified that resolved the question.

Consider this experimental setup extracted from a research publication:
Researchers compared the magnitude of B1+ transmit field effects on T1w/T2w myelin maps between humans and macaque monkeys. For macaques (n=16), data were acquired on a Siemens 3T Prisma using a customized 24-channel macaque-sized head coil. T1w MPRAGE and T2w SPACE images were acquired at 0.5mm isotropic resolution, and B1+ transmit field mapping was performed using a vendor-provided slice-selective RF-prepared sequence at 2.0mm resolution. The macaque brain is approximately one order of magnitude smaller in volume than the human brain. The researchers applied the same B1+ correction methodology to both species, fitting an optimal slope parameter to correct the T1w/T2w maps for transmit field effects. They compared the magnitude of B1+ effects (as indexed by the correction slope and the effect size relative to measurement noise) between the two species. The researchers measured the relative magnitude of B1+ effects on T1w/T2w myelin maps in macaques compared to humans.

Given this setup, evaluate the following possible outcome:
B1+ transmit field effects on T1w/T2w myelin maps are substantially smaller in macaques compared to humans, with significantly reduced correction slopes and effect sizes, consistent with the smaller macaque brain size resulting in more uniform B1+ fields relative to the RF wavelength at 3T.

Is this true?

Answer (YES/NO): YES